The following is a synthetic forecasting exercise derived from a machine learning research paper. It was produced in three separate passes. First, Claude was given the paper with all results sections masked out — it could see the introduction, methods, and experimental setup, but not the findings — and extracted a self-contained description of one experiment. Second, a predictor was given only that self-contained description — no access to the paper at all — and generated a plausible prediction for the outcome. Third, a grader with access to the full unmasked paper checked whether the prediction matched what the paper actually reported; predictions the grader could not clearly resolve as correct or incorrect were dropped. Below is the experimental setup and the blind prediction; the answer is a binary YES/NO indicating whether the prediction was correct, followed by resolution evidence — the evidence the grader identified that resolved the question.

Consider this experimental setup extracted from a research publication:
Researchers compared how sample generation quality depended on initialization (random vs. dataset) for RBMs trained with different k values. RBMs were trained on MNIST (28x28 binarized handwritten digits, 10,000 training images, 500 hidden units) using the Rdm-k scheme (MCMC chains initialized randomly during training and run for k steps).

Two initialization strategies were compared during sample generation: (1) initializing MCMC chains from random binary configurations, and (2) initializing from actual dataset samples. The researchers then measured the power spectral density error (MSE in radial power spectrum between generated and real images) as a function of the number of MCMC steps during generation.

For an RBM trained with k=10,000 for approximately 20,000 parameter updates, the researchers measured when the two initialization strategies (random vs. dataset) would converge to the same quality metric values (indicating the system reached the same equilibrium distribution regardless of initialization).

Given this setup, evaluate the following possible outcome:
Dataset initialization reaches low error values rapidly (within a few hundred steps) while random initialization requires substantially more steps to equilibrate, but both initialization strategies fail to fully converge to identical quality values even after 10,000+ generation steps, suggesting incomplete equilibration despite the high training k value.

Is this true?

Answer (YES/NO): NO